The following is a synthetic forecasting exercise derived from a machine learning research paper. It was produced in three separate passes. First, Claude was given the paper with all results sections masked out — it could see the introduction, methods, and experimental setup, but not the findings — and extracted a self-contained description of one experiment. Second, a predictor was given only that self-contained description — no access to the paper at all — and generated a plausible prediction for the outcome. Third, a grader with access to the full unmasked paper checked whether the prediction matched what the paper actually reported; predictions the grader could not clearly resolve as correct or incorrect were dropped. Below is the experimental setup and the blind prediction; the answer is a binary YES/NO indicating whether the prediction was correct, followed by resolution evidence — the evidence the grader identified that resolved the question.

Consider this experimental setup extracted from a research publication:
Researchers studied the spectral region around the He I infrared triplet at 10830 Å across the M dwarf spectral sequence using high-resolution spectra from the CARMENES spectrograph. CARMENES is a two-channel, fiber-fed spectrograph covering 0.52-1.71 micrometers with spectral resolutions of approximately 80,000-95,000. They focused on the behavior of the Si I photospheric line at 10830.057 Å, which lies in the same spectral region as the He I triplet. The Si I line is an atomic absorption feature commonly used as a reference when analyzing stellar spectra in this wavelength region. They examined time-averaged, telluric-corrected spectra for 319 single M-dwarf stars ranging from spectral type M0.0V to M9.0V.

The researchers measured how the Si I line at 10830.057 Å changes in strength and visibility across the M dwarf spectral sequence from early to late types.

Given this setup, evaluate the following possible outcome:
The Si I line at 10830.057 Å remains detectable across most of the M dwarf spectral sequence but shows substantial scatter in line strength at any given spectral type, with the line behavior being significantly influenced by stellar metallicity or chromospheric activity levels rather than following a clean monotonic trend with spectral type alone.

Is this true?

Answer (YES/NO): NO